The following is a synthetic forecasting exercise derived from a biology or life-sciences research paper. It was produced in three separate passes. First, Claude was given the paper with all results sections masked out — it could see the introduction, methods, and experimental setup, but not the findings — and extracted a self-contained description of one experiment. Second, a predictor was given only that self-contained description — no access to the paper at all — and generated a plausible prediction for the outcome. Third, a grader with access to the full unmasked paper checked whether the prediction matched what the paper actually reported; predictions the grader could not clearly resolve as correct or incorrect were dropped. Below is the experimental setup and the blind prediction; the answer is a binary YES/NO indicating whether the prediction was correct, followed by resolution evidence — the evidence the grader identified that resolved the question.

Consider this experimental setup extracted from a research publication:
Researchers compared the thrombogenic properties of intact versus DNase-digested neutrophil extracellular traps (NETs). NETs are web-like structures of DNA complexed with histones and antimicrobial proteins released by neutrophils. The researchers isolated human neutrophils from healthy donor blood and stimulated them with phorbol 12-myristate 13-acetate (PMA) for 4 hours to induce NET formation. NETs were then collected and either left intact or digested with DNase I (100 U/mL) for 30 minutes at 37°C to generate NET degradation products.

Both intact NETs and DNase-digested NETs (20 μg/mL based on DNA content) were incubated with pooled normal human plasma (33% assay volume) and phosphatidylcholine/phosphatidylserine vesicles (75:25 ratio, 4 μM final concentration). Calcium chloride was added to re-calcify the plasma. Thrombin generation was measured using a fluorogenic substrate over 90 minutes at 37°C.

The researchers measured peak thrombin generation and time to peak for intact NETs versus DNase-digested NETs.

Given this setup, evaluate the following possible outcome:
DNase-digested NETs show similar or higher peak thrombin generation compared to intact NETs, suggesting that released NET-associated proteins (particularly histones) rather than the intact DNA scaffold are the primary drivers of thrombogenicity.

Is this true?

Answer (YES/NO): NO